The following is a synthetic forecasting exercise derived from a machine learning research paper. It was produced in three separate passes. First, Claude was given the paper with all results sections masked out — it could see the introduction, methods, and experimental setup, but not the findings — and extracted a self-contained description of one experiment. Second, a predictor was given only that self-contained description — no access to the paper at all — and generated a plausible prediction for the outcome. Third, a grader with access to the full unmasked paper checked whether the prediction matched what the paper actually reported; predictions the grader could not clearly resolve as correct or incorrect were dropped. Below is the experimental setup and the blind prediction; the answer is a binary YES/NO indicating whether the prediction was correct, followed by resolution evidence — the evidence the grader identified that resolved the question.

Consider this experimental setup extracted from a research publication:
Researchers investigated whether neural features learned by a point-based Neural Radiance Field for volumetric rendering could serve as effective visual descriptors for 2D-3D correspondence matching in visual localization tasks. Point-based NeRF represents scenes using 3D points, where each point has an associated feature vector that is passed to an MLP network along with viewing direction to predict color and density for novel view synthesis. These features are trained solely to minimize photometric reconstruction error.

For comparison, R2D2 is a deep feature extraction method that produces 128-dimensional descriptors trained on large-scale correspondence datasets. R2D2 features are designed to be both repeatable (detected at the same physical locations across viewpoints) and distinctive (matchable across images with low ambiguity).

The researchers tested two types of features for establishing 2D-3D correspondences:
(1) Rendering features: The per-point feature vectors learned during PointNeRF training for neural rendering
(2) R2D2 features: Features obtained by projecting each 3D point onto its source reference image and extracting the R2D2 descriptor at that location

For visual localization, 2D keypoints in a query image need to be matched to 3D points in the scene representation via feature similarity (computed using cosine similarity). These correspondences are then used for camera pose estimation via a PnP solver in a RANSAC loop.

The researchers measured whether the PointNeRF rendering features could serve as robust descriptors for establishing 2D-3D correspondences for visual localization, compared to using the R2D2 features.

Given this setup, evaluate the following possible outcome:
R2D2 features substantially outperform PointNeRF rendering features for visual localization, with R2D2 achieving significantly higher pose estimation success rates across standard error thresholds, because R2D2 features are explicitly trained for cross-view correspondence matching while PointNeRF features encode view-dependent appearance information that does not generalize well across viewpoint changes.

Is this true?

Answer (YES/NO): YES